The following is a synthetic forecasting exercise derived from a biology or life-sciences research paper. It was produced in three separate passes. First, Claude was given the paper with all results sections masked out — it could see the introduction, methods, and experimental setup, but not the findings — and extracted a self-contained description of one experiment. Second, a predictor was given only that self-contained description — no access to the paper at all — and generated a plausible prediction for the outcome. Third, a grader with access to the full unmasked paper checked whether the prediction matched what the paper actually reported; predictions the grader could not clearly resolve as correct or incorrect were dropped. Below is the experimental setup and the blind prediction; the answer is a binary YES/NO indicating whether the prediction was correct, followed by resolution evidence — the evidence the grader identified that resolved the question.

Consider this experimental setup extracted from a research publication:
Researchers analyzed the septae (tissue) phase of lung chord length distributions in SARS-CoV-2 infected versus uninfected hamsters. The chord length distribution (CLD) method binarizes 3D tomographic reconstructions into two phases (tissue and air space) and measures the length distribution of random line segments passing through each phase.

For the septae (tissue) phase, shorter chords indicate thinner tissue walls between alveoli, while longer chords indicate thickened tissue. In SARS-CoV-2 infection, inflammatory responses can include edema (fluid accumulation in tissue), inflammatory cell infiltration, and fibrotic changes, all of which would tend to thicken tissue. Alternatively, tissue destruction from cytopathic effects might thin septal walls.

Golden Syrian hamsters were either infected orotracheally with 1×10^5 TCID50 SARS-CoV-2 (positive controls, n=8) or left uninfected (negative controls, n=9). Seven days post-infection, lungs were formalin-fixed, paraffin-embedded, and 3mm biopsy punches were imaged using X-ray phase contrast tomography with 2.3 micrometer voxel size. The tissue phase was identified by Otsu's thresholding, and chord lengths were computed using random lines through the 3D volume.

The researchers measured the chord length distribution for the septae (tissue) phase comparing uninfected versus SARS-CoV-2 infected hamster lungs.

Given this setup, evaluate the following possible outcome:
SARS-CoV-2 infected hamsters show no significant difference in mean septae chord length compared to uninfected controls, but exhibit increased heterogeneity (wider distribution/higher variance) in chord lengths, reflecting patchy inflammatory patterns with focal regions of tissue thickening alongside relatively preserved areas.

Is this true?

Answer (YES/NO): NO